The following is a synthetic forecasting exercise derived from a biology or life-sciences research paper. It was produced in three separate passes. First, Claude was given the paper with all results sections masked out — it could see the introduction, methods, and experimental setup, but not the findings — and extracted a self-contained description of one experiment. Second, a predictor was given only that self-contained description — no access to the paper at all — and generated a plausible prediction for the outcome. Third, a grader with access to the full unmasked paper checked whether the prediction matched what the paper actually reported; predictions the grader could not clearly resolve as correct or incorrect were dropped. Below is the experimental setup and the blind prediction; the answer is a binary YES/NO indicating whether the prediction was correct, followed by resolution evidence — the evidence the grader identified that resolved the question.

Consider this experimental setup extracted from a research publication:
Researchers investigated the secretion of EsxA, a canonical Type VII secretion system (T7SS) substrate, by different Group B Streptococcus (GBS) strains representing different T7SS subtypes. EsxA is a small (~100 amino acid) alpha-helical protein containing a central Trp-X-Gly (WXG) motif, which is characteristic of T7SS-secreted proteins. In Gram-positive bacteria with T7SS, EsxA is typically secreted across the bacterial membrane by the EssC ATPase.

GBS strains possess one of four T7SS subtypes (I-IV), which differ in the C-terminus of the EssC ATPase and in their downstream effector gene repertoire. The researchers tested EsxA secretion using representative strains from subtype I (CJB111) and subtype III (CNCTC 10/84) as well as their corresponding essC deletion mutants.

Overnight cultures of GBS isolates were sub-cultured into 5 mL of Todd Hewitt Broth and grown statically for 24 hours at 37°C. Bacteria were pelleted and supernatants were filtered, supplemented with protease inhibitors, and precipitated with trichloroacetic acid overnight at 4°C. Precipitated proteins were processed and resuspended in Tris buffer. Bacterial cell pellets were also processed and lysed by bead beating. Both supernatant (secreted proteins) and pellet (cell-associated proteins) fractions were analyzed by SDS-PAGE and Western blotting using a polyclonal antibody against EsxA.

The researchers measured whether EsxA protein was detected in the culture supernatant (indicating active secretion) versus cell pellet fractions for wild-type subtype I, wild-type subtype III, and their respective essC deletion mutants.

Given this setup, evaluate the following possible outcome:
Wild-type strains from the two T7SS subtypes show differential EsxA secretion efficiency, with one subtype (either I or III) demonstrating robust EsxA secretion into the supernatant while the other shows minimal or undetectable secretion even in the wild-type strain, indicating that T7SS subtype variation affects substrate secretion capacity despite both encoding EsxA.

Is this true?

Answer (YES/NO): NO